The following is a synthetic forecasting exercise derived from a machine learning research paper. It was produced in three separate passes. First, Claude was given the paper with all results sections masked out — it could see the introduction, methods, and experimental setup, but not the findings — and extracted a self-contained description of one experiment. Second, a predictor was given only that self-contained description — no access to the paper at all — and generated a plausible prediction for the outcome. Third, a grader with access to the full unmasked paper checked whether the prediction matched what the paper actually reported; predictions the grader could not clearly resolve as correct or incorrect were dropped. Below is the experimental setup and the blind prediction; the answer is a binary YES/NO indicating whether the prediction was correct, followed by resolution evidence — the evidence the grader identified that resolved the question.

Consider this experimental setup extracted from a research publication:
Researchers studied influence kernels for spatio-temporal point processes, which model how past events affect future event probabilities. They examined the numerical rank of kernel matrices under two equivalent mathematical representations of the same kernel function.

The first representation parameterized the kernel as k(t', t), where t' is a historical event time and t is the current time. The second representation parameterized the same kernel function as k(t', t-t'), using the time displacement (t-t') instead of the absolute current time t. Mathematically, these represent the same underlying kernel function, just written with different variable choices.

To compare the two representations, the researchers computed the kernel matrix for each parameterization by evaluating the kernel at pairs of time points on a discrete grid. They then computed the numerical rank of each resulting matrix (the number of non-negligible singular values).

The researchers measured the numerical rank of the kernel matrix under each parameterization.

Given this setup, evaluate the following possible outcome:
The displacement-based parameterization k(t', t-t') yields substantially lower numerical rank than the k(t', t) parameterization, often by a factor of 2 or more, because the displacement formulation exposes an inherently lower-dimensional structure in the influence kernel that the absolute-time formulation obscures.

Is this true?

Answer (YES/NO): YES